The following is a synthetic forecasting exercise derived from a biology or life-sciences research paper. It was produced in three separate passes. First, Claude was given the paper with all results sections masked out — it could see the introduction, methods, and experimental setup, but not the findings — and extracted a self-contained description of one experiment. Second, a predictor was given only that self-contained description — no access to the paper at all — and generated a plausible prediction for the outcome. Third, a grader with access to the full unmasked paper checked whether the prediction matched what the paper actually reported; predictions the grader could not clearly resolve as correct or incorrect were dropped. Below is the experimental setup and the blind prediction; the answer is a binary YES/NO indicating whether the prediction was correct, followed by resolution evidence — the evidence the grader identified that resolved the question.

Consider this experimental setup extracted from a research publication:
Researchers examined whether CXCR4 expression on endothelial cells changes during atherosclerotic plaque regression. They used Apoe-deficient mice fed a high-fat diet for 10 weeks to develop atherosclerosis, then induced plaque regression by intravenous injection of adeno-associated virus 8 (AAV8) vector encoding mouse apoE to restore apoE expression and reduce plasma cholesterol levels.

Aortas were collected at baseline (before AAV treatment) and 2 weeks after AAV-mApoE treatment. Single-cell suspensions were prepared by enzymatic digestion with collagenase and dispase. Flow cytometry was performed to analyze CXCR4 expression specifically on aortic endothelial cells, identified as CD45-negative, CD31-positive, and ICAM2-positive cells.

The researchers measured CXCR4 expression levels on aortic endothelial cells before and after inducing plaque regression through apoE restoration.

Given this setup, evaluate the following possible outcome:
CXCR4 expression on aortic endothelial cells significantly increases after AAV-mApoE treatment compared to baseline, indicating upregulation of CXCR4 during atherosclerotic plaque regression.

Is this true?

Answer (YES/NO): NO